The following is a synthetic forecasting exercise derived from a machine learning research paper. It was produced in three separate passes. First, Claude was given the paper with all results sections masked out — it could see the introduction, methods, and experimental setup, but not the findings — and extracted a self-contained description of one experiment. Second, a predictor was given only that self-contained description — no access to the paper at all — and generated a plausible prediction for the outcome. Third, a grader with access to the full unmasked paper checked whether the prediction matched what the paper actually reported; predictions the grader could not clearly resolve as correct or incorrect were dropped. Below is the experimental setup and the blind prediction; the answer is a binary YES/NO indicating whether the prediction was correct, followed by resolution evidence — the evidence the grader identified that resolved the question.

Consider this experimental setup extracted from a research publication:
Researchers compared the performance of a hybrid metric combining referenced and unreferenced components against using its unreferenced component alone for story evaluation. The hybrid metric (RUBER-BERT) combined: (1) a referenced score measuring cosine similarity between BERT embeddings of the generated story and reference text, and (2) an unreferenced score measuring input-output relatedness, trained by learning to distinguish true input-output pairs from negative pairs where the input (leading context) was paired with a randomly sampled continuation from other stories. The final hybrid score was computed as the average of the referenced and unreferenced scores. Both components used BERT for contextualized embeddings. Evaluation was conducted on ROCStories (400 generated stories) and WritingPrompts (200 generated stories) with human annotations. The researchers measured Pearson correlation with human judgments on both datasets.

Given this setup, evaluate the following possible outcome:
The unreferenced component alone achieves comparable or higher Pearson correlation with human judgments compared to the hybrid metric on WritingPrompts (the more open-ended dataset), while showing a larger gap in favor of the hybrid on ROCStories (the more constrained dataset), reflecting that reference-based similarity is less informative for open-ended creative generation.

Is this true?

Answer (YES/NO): NO